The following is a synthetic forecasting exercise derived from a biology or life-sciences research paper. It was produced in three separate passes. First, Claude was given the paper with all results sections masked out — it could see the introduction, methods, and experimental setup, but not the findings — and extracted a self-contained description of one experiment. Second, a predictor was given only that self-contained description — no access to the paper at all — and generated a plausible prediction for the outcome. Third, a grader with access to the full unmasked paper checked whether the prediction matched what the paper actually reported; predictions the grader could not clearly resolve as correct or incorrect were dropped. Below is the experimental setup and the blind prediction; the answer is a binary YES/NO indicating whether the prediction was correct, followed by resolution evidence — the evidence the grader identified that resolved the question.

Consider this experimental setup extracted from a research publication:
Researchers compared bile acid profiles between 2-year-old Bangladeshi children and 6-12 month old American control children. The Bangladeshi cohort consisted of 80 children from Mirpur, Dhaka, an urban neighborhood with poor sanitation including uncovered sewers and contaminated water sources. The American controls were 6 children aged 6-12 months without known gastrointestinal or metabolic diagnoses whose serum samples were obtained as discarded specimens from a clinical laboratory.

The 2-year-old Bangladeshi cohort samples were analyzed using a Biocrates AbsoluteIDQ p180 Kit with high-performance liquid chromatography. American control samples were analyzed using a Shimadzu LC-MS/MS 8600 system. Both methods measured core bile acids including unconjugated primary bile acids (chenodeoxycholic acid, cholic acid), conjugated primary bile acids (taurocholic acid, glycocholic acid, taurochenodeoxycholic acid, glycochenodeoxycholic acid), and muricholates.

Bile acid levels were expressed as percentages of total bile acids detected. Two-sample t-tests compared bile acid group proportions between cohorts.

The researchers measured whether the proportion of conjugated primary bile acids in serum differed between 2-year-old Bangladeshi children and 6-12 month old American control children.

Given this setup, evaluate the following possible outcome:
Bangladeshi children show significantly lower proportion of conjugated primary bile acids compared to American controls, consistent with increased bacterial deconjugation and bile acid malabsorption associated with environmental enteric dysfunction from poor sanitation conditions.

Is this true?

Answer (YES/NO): NO